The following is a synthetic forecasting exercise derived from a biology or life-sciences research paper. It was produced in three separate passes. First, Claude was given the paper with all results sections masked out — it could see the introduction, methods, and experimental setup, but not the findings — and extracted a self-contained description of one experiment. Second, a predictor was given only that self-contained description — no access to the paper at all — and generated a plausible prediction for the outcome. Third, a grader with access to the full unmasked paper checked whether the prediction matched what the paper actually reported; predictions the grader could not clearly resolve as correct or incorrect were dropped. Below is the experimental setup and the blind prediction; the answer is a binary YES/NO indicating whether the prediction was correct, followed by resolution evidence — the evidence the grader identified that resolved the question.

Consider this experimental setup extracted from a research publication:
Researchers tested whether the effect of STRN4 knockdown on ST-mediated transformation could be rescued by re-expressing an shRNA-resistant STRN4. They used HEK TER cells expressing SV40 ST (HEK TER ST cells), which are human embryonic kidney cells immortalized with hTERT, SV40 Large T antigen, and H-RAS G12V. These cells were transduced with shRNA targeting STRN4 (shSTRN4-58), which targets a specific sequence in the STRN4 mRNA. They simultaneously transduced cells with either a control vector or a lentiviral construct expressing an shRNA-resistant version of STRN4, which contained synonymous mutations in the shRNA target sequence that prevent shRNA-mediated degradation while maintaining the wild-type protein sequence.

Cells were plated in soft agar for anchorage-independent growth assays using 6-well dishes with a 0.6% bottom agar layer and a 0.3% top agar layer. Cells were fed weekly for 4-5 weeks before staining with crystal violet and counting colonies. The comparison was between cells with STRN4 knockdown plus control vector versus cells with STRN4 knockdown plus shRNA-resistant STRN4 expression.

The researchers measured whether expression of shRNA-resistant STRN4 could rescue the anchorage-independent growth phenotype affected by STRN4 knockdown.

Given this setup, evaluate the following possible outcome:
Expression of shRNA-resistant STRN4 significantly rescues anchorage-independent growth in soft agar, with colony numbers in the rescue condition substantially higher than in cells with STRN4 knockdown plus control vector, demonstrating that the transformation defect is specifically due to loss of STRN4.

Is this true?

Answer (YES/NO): YES